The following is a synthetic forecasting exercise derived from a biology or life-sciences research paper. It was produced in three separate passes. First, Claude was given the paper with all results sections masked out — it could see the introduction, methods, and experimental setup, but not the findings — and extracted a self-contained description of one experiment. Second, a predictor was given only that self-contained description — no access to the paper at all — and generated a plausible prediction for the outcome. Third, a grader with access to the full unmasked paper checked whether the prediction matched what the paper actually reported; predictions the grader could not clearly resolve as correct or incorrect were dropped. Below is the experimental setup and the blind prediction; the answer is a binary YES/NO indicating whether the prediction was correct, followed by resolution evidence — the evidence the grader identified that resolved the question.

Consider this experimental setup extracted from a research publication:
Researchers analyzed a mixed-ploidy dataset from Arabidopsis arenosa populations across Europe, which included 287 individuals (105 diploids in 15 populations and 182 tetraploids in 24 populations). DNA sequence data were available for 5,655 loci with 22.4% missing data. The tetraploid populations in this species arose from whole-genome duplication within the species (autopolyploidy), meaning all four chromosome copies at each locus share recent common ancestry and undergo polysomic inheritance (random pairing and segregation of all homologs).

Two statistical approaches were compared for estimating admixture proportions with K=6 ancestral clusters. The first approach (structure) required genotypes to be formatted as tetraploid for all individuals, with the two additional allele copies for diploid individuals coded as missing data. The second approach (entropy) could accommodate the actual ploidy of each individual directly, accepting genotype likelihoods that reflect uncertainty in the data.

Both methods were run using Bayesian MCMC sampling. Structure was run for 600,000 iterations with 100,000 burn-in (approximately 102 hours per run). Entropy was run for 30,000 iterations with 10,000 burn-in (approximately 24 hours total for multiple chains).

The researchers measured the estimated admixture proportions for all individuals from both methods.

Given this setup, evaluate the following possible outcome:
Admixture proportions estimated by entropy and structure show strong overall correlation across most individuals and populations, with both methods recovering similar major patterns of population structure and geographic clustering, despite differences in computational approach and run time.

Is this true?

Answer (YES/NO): YES